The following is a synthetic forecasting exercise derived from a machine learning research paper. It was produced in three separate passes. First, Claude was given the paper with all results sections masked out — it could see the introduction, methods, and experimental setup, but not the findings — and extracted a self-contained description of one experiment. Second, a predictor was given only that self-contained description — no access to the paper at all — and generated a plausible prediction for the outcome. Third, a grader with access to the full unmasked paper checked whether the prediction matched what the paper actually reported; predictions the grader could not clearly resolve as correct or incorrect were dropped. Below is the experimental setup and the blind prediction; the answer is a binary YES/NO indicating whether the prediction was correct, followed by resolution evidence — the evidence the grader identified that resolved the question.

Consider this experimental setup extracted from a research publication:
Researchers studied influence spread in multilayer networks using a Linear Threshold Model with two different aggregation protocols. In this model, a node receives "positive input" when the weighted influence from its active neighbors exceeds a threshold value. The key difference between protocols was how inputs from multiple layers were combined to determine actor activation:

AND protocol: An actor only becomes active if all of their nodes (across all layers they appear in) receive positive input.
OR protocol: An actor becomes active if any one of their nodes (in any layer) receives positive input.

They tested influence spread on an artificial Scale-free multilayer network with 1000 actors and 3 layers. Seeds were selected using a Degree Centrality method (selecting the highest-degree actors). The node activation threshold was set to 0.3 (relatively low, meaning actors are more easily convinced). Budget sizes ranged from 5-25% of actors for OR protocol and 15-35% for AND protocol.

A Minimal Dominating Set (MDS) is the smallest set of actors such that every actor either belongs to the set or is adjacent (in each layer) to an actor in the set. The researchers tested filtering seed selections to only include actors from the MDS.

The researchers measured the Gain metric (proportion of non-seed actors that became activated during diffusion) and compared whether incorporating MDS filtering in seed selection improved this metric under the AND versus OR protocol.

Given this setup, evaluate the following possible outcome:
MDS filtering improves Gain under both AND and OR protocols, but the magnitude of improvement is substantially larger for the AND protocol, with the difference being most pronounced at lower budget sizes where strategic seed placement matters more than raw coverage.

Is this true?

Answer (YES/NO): NO